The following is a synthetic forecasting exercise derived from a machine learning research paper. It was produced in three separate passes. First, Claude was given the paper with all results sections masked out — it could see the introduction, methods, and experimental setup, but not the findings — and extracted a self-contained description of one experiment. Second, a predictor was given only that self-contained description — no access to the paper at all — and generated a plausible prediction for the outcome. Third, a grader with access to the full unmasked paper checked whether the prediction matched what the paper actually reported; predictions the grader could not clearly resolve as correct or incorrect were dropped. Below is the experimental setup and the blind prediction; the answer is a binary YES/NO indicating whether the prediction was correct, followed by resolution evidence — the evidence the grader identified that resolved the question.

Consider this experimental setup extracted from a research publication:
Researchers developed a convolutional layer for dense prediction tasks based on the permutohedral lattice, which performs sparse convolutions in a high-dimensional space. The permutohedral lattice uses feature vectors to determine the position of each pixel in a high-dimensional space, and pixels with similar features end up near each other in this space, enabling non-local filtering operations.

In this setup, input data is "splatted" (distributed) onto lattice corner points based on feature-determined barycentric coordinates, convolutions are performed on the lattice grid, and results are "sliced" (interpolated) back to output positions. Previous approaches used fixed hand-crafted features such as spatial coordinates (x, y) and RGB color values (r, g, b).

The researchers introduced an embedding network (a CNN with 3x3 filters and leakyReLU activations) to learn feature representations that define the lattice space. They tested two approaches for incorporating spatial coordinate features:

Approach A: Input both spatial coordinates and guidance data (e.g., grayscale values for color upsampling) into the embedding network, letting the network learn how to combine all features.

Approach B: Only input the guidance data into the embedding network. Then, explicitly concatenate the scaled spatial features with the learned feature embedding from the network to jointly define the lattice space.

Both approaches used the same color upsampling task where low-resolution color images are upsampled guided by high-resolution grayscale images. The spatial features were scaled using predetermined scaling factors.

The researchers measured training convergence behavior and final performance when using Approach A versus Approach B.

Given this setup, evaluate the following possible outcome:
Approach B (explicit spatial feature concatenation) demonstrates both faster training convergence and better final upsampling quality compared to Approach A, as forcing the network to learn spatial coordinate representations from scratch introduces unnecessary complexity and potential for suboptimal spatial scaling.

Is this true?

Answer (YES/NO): YES